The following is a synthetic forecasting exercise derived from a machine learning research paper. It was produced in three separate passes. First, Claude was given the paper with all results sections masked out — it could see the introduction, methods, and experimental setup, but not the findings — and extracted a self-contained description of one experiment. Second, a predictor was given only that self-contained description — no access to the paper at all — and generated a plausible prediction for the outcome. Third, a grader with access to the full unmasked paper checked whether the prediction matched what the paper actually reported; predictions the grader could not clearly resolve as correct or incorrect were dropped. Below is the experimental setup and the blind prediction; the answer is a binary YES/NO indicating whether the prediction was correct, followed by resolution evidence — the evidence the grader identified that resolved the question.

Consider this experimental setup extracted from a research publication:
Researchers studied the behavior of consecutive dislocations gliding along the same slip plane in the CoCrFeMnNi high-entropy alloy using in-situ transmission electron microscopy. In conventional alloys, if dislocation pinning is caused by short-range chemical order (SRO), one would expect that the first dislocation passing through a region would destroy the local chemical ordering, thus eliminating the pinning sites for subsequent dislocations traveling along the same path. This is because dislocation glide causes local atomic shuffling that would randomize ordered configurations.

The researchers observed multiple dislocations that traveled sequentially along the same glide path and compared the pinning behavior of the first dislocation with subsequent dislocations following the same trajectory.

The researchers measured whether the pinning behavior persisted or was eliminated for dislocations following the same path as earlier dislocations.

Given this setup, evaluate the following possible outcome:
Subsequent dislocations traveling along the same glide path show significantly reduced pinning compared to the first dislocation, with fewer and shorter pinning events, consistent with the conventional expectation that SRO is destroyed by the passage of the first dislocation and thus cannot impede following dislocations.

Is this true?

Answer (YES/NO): NO